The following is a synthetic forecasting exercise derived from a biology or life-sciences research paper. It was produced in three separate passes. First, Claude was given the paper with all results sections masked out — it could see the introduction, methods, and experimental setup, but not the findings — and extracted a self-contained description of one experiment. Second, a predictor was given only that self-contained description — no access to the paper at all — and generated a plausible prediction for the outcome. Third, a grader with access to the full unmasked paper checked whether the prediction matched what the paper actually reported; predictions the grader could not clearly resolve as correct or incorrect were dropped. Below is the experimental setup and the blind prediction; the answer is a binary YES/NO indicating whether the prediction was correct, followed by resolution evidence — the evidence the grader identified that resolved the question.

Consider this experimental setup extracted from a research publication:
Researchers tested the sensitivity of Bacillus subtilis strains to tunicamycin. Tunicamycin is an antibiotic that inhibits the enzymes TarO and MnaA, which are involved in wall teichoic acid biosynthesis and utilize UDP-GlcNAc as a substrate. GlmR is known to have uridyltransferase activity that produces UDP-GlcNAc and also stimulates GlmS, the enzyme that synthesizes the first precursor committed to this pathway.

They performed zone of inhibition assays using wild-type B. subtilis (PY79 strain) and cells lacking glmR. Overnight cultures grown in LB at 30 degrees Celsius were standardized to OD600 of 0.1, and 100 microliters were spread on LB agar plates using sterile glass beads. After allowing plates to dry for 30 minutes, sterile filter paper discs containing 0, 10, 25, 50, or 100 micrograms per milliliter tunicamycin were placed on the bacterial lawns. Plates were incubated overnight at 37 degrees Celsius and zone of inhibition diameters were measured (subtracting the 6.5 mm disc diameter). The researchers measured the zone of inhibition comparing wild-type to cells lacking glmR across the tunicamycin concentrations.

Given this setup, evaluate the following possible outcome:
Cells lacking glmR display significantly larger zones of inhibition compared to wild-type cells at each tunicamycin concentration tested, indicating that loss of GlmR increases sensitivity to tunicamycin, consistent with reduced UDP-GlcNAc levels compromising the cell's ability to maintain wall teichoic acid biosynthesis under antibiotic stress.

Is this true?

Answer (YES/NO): YES